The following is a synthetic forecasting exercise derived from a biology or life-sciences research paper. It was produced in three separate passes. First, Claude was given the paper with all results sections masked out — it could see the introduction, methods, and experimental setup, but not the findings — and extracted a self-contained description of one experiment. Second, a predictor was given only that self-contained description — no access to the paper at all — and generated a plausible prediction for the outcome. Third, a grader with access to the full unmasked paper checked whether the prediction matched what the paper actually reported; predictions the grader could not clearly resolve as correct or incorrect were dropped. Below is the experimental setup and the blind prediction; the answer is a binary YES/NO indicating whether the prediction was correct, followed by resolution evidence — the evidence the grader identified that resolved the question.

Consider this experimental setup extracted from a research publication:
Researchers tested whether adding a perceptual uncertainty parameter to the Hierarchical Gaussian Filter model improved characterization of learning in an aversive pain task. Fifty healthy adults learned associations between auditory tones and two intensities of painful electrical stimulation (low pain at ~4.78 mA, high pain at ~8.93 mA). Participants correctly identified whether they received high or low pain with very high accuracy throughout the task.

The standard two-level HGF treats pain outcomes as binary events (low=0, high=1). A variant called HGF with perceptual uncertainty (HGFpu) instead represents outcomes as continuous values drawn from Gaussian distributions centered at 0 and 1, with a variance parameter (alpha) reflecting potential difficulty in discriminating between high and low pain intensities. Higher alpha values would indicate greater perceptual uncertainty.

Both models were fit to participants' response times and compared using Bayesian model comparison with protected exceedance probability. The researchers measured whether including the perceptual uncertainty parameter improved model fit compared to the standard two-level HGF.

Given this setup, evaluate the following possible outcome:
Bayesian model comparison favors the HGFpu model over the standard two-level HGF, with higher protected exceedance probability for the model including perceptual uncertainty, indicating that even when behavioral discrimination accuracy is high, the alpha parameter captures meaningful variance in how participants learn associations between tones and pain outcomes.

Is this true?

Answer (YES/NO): NO